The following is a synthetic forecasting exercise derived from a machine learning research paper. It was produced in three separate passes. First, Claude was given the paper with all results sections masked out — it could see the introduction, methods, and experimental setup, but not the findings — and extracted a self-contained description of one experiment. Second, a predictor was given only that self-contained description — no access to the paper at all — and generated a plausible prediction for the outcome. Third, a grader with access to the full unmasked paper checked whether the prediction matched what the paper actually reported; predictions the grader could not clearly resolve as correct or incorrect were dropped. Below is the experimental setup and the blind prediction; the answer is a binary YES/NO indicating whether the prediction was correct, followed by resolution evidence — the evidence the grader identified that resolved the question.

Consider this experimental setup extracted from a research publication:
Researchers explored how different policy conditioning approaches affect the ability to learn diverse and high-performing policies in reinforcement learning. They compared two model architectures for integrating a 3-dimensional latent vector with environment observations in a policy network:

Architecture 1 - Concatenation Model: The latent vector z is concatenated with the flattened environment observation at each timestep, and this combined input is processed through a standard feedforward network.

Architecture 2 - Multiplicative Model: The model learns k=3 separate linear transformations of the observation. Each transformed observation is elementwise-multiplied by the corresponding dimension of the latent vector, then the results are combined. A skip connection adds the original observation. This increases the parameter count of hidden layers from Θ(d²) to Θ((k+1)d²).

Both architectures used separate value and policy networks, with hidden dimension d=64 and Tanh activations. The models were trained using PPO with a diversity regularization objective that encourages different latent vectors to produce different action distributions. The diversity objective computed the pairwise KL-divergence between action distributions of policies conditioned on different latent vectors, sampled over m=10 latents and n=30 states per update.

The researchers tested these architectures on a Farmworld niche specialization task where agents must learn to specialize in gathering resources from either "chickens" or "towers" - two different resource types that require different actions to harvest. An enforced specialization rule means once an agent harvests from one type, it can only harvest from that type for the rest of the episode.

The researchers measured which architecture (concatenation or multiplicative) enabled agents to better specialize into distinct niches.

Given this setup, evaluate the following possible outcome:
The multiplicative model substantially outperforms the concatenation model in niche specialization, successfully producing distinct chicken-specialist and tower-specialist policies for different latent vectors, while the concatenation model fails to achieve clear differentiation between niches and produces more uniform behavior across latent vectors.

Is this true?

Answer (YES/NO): YES